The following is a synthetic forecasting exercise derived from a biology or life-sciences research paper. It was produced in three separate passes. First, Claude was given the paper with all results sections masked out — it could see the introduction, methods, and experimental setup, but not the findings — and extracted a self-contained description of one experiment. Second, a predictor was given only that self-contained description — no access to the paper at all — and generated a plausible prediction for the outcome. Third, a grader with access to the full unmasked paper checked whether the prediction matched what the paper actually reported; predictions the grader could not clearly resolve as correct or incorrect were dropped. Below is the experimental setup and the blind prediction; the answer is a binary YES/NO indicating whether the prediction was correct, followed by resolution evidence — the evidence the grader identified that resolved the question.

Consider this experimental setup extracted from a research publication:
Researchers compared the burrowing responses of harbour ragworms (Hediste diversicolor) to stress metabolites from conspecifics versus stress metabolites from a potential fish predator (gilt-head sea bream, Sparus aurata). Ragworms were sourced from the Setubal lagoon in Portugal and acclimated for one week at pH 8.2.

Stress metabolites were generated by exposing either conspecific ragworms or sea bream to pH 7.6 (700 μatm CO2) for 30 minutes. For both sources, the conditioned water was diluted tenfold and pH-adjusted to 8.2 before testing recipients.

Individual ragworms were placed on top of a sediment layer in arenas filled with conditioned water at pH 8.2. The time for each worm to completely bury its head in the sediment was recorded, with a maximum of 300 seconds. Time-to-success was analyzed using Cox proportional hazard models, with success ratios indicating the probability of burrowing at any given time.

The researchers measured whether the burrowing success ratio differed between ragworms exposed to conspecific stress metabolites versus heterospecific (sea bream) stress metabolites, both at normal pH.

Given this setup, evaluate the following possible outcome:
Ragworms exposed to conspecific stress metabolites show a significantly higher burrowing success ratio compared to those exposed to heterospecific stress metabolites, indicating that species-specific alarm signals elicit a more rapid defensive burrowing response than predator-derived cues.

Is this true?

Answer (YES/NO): NO